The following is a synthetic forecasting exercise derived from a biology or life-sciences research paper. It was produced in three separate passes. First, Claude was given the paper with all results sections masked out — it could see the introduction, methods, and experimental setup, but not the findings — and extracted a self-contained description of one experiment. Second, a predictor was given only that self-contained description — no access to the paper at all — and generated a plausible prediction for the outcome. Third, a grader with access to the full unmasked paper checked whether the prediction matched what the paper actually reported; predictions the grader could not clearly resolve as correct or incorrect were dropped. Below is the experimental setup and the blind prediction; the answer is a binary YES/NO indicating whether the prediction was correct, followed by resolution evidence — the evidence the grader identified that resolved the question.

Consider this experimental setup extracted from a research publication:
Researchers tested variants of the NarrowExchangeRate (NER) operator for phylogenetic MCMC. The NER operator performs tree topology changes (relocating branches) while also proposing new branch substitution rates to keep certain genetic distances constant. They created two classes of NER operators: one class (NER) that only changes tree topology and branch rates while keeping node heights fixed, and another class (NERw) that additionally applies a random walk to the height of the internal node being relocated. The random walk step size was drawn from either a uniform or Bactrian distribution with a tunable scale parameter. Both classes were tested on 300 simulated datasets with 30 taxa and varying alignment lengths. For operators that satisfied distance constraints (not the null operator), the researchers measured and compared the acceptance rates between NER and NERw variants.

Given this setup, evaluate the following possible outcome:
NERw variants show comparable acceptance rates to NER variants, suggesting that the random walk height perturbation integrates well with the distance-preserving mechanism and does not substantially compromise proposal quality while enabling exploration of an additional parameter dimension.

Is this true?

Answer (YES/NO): NO